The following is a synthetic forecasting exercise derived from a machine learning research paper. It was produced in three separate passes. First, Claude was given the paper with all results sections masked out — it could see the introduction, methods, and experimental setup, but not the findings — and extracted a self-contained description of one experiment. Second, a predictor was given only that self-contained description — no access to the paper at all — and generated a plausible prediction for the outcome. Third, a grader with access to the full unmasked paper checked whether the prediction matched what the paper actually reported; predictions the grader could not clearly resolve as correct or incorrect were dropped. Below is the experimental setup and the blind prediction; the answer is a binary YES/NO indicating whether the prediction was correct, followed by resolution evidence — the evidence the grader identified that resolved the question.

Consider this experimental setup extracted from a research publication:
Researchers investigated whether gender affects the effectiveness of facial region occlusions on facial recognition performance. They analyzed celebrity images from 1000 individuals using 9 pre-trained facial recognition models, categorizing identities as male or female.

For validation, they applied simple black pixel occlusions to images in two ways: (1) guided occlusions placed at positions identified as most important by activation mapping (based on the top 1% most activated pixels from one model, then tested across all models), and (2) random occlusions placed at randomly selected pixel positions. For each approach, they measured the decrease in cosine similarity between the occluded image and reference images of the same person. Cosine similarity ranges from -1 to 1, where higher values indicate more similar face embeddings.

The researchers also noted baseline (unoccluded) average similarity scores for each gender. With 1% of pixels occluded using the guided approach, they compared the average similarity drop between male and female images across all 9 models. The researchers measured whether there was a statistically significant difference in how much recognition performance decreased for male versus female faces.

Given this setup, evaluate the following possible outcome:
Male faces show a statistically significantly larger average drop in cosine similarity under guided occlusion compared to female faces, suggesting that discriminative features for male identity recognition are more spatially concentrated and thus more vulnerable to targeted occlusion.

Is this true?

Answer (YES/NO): NO